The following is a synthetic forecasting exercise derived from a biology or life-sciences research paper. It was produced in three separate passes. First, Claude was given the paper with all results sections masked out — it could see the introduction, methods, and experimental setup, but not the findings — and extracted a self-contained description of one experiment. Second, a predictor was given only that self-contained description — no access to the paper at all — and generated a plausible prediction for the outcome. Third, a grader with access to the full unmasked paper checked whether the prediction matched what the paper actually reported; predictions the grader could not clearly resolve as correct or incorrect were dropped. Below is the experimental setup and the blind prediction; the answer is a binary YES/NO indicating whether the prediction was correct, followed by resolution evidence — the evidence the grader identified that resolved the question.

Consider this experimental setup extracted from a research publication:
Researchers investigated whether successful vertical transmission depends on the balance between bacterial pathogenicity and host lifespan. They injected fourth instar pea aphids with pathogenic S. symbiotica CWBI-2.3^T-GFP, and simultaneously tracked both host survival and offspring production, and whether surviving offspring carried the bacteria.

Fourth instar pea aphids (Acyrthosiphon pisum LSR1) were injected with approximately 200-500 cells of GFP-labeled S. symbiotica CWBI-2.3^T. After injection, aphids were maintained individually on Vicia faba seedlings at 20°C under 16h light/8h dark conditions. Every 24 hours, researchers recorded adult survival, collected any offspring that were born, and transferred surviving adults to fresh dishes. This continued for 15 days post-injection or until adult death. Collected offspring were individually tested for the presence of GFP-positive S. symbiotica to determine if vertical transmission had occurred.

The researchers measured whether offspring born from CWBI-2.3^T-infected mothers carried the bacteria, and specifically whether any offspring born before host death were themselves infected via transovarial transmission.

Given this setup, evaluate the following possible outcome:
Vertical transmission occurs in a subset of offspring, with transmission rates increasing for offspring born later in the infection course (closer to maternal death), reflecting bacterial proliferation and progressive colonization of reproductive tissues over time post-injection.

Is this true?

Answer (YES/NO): NO